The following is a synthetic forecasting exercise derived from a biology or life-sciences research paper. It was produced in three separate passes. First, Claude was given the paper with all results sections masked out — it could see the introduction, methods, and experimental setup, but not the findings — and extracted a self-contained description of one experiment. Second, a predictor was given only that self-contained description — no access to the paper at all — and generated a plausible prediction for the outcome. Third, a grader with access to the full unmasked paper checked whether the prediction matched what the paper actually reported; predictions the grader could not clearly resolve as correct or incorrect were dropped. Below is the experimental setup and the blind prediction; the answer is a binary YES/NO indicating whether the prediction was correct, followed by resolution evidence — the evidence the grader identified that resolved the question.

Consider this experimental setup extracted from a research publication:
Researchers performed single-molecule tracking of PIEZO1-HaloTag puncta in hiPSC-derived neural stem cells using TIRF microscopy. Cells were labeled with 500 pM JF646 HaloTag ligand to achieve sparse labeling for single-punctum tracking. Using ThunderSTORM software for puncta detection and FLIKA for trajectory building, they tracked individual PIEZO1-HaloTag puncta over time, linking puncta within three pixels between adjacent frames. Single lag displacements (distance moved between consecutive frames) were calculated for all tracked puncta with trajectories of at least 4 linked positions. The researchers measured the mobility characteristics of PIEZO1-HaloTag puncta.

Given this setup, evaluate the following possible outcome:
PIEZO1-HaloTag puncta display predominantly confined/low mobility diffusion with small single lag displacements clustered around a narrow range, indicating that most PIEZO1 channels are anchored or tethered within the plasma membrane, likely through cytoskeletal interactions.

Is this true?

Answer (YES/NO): NO